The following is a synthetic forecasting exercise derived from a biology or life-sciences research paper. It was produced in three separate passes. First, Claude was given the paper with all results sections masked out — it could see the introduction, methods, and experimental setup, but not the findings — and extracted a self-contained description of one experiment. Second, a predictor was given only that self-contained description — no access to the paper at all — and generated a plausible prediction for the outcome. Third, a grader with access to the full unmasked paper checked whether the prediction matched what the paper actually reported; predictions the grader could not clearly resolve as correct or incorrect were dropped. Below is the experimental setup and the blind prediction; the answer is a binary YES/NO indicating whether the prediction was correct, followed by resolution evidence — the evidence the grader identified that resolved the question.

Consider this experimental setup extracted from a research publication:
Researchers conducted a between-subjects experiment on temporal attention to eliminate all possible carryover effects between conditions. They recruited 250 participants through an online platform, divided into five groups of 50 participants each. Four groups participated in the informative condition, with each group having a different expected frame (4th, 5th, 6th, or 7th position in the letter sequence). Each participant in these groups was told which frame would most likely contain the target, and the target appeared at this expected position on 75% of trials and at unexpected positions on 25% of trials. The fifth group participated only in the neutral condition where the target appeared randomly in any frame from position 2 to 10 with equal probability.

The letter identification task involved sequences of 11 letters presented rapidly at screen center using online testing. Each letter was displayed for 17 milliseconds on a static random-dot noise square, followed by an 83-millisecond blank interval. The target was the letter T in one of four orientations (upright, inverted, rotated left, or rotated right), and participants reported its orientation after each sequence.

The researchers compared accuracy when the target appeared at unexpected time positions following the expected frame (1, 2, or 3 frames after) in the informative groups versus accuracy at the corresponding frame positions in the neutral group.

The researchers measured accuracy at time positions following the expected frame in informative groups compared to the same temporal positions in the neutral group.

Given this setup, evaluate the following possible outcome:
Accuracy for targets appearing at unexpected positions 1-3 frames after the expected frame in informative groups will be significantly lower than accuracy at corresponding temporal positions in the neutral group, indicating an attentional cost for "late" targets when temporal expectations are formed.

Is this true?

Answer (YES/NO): YES